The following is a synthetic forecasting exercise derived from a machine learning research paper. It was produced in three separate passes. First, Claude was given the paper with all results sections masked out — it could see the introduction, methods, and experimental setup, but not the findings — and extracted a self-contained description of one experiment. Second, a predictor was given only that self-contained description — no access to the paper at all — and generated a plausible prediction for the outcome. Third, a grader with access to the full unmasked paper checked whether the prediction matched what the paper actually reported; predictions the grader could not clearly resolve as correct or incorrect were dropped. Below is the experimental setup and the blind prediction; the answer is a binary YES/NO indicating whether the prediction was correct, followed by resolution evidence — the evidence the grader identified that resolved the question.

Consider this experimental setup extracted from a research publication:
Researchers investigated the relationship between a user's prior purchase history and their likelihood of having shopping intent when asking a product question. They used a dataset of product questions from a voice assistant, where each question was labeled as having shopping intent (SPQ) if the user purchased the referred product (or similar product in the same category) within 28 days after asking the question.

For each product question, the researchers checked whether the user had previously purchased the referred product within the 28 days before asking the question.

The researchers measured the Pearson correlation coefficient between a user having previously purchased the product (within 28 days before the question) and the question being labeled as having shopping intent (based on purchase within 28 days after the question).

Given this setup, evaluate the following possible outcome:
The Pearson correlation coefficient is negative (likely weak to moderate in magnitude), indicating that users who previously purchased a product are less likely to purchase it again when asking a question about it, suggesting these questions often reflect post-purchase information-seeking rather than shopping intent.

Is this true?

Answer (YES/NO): NO